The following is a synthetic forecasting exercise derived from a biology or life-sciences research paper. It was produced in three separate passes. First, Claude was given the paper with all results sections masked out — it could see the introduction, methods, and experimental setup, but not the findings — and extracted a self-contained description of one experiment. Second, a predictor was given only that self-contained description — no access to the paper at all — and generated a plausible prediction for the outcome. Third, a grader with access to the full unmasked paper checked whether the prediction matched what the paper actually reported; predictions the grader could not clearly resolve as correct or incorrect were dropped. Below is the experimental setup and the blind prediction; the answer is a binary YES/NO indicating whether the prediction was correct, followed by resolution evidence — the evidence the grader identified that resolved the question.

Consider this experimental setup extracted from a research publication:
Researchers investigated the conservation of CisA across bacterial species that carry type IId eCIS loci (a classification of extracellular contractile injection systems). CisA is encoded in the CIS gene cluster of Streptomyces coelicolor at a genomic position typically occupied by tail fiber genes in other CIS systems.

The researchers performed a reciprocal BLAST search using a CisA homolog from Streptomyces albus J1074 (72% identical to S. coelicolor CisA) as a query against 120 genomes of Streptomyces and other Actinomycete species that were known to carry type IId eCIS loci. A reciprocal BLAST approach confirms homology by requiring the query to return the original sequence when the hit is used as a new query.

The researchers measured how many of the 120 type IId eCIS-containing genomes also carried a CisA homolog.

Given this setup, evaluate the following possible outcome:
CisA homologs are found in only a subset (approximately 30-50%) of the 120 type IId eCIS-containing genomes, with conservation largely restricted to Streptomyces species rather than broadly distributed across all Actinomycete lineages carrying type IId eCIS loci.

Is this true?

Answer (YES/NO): NO